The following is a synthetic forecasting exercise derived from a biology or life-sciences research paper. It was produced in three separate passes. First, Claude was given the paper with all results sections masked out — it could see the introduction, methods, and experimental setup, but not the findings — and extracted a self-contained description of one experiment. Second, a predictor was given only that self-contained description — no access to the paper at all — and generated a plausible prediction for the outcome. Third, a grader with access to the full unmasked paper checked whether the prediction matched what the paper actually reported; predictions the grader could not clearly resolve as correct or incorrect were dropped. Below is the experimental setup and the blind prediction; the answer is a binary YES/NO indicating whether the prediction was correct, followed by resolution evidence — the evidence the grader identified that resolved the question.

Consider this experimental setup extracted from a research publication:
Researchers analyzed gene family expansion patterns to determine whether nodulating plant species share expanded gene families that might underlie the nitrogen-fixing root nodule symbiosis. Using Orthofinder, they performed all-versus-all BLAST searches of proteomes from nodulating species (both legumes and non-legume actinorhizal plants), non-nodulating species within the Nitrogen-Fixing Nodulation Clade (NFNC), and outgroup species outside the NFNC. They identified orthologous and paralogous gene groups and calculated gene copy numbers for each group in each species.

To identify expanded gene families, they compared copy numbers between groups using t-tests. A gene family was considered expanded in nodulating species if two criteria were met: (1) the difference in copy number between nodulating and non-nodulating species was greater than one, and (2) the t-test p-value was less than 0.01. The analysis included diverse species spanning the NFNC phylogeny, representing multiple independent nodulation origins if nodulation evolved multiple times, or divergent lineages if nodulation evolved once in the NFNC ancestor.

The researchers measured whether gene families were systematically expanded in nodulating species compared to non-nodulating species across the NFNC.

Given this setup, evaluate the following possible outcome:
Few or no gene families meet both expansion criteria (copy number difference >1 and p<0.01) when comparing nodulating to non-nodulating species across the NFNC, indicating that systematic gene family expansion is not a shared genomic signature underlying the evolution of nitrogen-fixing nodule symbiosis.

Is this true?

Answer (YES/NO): NO